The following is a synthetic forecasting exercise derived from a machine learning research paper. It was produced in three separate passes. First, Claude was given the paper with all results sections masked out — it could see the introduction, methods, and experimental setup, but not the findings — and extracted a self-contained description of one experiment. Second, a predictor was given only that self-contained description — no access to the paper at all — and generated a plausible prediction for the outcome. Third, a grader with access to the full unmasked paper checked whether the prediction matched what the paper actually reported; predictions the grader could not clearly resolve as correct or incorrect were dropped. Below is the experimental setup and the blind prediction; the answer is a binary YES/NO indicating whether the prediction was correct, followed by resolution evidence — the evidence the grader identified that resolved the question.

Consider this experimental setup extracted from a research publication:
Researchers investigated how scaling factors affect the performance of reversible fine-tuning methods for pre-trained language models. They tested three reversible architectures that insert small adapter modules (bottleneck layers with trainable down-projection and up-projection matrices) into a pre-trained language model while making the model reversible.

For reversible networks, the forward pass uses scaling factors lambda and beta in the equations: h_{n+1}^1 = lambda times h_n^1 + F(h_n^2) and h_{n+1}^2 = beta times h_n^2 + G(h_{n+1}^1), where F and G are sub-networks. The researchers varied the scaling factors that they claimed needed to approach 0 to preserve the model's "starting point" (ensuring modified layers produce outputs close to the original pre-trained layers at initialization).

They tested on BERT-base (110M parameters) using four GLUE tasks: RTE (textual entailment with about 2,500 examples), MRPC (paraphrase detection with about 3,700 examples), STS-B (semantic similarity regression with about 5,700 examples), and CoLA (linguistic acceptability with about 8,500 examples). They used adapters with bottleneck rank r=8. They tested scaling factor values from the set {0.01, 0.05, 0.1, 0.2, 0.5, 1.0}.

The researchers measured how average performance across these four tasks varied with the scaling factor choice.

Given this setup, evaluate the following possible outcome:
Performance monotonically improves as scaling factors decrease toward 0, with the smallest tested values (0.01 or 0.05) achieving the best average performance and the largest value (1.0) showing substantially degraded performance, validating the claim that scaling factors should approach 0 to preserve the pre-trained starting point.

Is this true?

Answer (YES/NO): NO